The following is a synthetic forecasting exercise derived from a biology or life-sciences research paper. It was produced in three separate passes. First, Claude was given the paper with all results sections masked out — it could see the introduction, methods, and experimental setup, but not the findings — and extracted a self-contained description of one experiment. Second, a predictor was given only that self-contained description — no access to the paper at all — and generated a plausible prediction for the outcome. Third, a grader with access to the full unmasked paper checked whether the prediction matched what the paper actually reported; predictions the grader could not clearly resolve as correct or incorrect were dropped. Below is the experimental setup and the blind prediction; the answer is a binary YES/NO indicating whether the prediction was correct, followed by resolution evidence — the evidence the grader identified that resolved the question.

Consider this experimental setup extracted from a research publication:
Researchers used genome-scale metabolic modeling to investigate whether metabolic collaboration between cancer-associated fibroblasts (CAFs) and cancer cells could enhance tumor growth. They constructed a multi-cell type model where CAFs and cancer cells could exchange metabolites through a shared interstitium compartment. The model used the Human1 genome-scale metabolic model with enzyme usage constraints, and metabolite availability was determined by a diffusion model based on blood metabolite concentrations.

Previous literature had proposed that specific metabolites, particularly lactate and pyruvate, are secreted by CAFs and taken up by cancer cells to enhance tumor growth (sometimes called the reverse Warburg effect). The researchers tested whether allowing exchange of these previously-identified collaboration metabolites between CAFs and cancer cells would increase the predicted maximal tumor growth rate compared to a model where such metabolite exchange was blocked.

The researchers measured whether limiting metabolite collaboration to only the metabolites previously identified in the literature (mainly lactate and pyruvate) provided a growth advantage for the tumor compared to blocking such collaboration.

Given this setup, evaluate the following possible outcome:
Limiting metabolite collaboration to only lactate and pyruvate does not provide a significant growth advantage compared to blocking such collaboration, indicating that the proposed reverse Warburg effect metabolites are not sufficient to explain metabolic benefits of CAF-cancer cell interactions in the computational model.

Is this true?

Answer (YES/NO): YES